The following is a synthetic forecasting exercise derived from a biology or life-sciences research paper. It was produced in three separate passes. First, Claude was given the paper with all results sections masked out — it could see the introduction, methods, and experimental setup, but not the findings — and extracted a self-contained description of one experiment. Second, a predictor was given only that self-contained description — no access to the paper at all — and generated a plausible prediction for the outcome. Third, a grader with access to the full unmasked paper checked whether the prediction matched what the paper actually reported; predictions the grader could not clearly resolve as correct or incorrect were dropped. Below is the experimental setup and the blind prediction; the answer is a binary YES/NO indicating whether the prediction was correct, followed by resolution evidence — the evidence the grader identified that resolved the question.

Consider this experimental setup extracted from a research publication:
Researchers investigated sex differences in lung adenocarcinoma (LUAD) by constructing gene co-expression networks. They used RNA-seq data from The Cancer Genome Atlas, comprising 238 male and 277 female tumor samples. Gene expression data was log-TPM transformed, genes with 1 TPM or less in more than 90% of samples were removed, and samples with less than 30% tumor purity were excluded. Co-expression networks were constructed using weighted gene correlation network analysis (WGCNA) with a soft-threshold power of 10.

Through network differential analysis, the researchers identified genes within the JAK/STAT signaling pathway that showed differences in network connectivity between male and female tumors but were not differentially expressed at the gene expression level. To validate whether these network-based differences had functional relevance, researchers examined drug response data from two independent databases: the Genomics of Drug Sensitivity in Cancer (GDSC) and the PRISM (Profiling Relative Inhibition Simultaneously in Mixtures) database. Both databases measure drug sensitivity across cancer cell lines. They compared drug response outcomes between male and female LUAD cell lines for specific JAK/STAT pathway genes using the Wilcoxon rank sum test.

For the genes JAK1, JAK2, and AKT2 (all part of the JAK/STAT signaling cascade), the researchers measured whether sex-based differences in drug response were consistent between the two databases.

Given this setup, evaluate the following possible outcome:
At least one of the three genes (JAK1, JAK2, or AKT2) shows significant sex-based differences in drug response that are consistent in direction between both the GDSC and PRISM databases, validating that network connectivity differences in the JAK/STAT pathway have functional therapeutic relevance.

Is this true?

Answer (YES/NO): NO